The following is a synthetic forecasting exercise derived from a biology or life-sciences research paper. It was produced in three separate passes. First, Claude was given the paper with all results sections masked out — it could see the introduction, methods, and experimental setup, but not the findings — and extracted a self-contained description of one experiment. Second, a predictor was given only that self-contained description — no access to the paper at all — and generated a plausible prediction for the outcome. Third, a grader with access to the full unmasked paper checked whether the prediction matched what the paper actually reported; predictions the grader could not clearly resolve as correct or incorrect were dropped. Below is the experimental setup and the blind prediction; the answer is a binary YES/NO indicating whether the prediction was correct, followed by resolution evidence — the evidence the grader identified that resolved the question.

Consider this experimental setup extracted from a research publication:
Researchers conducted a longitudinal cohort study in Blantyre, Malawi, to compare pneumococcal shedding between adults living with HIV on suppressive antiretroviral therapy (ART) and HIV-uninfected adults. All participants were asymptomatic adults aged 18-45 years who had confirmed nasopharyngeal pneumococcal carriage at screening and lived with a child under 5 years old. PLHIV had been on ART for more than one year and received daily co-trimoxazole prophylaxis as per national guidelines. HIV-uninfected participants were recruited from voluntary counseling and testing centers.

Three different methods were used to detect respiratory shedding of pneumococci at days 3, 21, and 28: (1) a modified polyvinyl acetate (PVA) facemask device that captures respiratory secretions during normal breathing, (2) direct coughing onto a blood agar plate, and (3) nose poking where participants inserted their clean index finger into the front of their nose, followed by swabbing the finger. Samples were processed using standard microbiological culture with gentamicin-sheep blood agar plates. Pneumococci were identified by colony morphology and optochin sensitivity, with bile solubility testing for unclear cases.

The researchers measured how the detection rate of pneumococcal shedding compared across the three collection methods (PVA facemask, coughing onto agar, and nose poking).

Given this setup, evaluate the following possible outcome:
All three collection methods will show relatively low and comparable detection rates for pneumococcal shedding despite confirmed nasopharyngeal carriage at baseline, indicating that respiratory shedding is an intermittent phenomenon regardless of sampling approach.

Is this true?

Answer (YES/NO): NO